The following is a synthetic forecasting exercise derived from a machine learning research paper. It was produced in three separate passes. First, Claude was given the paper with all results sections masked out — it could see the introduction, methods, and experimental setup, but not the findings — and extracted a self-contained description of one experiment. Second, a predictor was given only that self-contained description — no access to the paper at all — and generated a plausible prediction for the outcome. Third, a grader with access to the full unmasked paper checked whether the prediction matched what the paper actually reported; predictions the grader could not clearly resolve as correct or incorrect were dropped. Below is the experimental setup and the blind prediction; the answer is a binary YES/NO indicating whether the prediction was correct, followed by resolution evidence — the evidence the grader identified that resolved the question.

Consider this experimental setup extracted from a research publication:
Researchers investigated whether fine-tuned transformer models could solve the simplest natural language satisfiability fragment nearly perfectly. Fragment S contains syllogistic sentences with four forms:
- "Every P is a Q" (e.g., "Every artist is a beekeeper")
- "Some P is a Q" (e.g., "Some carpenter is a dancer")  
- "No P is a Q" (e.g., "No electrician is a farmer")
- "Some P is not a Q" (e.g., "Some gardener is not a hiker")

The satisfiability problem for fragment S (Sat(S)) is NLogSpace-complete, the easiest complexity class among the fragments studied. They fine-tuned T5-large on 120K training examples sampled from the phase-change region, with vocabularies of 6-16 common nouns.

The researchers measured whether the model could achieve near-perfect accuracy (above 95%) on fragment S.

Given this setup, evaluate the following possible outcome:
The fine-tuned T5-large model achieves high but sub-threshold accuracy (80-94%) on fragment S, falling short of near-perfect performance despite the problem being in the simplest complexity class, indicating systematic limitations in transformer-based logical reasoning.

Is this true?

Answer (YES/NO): YES